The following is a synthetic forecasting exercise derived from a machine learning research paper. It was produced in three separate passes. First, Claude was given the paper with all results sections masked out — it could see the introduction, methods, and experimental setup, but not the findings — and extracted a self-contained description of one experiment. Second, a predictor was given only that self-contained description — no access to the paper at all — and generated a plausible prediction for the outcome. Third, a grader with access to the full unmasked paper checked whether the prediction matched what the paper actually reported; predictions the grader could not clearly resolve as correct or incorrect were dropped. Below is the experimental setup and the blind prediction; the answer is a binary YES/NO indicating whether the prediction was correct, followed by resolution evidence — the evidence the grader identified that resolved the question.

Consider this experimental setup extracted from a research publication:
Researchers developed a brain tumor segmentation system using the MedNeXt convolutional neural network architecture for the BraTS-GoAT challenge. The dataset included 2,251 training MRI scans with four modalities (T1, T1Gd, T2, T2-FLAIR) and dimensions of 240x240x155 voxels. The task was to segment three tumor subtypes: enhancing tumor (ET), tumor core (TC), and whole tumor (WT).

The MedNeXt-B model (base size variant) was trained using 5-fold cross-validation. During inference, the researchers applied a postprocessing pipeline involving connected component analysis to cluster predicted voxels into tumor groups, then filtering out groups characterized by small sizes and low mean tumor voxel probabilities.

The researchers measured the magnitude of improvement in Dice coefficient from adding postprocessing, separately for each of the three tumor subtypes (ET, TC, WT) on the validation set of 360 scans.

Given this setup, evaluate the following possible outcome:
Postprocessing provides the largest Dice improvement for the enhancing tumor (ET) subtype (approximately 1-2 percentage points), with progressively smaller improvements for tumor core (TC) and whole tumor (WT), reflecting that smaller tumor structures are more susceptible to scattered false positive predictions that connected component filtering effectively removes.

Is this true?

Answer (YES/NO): NO